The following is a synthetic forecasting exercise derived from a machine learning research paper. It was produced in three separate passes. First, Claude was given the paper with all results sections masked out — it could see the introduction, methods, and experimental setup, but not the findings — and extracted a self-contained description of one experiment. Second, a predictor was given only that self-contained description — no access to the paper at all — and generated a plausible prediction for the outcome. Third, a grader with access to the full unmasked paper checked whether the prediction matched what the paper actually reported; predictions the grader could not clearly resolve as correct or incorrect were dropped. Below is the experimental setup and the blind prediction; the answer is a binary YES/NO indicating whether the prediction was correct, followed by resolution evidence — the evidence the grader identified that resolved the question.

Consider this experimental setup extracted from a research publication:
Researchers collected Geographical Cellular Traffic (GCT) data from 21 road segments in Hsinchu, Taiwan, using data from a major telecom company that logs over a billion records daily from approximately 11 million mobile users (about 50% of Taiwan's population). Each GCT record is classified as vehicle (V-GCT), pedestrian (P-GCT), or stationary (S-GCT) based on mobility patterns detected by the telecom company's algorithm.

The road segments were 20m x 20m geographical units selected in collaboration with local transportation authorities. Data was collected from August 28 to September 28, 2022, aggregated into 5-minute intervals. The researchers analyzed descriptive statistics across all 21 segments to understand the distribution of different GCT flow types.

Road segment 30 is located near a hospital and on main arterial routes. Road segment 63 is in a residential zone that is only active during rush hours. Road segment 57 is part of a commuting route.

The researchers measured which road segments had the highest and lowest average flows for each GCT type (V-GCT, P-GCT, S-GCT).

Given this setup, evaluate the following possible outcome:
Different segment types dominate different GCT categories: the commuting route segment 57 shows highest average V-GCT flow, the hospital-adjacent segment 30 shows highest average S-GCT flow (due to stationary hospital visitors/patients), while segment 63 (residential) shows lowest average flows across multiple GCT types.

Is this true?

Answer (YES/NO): NO